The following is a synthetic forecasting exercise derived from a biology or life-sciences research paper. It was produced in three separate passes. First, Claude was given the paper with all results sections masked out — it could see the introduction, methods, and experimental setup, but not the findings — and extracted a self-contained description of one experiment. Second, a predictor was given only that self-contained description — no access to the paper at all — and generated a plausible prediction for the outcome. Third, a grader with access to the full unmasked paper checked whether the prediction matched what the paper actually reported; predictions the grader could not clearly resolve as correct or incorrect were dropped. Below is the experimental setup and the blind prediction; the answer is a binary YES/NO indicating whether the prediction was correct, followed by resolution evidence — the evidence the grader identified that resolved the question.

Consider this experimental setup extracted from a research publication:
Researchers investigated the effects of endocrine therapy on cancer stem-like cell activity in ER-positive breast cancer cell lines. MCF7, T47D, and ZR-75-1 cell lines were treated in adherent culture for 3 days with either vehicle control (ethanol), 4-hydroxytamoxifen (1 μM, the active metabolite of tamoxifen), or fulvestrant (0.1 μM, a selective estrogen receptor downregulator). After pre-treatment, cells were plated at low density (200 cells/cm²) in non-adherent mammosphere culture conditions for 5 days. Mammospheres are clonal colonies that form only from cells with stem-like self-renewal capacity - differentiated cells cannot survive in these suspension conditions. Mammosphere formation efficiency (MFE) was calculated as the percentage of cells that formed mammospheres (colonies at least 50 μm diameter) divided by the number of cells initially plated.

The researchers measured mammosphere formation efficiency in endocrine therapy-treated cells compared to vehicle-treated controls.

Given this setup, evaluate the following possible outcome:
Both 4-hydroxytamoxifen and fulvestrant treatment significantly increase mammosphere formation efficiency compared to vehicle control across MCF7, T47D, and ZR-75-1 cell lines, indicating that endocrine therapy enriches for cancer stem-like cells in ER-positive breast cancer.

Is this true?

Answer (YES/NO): YES